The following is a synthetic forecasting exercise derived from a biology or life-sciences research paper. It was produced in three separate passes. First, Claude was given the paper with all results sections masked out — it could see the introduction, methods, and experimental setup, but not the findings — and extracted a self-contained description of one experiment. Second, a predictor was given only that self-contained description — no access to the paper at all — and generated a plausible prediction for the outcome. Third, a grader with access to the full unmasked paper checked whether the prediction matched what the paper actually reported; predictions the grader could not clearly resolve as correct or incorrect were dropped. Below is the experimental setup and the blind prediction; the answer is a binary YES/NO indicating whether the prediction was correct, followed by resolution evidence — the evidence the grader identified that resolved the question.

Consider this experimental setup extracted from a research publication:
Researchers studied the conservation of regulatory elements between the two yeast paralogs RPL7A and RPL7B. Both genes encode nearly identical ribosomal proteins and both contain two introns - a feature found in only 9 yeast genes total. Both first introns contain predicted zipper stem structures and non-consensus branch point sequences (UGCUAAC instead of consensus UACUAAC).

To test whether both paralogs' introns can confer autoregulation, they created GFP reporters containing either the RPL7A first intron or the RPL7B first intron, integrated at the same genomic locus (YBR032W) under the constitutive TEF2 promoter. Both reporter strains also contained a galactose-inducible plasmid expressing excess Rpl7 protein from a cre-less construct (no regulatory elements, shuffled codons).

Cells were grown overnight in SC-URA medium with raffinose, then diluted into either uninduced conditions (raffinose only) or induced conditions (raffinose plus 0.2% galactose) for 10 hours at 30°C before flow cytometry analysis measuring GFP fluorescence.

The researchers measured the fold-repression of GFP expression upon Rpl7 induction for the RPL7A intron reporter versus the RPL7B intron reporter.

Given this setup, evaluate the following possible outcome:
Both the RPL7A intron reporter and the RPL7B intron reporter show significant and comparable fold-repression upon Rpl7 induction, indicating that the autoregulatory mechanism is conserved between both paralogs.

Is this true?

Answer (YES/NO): NO